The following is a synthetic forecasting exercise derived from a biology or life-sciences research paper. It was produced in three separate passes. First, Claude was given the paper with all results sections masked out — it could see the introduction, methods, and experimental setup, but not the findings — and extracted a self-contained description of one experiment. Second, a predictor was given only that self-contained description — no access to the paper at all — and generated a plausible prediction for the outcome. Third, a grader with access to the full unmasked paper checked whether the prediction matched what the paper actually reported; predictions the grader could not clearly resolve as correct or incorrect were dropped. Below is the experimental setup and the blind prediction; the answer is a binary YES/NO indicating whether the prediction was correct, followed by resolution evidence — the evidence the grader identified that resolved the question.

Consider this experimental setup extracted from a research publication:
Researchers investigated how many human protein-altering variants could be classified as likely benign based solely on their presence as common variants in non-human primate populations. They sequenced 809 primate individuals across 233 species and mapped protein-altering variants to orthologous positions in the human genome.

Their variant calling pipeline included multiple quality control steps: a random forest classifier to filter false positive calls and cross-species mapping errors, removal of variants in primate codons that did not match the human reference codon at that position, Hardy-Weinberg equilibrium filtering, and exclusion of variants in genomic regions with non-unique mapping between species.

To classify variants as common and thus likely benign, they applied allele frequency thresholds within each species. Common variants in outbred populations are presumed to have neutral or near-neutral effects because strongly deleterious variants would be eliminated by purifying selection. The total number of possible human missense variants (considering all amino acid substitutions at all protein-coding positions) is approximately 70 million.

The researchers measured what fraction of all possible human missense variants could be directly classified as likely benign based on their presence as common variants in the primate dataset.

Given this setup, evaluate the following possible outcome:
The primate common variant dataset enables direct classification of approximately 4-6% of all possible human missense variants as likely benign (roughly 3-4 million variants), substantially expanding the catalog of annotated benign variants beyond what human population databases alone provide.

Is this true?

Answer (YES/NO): NO